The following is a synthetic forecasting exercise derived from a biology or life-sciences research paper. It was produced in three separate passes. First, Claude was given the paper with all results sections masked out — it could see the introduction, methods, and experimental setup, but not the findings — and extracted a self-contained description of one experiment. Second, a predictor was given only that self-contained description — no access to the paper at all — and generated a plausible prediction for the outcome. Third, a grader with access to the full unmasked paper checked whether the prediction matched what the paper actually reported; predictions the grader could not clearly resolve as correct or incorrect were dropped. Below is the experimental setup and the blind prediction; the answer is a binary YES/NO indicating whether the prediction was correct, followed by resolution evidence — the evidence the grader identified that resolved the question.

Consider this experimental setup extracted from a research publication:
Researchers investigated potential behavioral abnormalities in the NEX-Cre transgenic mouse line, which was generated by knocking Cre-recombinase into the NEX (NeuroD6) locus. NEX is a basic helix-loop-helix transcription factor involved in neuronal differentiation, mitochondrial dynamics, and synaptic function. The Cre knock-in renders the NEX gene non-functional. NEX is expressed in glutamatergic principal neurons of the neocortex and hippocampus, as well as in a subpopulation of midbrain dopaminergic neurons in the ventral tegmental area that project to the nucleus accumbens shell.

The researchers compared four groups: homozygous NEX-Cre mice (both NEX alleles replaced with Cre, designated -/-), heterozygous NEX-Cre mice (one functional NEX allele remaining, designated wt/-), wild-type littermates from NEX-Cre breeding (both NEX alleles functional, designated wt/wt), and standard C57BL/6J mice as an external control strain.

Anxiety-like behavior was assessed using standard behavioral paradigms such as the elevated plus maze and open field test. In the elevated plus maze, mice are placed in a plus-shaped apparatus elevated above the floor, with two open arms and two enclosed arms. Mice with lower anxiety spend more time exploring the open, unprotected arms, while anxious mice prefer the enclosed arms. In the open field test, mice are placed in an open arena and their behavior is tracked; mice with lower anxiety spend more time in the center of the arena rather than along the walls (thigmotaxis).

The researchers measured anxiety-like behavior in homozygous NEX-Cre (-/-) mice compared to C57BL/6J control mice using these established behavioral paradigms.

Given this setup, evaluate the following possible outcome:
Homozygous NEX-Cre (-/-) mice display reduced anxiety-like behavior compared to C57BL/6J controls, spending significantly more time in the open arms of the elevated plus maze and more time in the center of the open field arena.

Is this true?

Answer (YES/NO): NO